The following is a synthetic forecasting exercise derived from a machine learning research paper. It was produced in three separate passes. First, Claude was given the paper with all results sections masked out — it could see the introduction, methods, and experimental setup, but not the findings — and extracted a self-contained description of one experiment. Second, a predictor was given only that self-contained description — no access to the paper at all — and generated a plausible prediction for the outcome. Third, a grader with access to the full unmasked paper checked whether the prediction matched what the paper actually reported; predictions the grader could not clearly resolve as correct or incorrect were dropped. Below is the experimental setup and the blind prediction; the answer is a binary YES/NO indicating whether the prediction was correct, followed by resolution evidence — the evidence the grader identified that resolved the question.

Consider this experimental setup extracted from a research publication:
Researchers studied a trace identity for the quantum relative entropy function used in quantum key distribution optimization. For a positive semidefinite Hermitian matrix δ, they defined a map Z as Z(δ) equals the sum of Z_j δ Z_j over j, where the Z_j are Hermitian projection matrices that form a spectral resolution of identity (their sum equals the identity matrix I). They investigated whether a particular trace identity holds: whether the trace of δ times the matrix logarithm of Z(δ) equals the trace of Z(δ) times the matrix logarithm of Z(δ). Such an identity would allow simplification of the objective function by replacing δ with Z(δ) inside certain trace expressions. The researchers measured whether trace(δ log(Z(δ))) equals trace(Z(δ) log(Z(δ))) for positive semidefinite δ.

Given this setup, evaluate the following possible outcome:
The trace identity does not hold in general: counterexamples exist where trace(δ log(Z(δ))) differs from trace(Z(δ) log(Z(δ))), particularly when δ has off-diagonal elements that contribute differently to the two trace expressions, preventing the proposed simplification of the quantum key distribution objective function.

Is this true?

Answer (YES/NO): NO